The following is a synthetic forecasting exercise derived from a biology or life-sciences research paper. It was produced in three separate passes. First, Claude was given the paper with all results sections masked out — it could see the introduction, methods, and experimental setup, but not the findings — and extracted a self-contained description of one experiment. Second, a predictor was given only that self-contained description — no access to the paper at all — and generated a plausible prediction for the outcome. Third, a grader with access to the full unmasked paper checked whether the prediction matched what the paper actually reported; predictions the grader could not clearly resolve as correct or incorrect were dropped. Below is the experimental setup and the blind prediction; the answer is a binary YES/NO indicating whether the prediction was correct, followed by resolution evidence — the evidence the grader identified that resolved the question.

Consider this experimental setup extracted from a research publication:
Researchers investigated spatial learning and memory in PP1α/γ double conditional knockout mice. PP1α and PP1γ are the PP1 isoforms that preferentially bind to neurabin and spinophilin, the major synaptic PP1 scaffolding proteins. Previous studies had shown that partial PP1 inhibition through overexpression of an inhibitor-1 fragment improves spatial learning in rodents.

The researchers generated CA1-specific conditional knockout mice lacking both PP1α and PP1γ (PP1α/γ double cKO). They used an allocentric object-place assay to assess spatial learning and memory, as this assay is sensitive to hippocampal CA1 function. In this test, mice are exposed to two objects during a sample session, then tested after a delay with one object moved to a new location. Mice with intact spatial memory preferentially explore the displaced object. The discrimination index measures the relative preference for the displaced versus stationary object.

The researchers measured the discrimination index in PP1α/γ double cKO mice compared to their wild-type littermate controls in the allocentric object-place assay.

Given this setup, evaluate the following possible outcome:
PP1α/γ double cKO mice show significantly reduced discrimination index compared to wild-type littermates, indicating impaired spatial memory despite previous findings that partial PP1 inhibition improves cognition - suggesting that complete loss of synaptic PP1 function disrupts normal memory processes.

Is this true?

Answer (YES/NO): NO